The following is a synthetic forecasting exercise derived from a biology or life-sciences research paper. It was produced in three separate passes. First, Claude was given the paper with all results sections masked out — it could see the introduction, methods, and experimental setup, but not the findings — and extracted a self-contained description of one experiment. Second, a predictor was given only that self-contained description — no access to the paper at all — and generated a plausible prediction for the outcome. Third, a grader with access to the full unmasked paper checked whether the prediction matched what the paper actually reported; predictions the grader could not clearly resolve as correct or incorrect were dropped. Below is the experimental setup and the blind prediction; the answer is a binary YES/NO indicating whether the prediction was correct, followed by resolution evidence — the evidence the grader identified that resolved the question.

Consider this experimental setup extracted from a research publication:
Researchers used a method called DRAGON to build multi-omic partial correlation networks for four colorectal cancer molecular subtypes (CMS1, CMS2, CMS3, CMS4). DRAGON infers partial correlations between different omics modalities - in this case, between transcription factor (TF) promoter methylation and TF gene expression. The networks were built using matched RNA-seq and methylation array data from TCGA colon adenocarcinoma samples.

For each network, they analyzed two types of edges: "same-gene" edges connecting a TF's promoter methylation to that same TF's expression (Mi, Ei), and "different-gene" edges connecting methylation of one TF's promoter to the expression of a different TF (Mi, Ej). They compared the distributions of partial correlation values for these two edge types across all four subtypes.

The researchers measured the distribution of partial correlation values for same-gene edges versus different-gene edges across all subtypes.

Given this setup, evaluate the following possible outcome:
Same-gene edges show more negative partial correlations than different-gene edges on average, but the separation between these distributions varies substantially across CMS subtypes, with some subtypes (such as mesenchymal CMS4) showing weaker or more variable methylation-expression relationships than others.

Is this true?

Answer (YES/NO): NO